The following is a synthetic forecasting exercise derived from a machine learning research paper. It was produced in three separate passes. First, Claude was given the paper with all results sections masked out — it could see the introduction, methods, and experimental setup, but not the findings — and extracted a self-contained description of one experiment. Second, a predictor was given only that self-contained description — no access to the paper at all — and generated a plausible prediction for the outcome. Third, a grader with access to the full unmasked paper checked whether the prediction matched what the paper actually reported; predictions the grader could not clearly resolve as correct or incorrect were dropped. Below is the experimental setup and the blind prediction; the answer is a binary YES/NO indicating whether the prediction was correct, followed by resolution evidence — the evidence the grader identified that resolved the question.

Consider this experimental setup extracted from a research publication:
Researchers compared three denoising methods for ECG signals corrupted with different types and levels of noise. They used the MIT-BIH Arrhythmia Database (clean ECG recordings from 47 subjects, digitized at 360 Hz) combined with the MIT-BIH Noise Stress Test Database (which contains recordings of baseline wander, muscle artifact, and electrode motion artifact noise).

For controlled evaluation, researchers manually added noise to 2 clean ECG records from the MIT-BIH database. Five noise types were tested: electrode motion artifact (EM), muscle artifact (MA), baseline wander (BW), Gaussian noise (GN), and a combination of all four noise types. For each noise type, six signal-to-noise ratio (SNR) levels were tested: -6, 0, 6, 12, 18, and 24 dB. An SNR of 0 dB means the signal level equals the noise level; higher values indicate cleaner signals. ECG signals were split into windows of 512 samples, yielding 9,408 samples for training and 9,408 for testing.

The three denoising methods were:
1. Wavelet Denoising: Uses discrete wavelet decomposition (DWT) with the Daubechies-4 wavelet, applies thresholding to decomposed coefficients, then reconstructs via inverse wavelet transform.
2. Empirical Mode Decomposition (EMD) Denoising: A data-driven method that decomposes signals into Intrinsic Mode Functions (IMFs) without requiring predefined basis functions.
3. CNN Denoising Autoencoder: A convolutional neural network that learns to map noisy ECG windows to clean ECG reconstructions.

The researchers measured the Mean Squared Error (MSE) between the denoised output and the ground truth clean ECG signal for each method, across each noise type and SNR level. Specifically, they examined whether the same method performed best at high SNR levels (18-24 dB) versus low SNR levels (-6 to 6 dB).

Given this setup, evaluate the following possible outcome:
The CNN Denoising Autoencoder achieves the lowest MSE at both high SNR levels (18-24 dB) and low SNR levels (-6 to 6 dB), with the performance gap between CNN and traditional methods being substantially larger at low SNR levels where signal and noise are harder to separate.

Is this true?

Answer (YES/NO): NO